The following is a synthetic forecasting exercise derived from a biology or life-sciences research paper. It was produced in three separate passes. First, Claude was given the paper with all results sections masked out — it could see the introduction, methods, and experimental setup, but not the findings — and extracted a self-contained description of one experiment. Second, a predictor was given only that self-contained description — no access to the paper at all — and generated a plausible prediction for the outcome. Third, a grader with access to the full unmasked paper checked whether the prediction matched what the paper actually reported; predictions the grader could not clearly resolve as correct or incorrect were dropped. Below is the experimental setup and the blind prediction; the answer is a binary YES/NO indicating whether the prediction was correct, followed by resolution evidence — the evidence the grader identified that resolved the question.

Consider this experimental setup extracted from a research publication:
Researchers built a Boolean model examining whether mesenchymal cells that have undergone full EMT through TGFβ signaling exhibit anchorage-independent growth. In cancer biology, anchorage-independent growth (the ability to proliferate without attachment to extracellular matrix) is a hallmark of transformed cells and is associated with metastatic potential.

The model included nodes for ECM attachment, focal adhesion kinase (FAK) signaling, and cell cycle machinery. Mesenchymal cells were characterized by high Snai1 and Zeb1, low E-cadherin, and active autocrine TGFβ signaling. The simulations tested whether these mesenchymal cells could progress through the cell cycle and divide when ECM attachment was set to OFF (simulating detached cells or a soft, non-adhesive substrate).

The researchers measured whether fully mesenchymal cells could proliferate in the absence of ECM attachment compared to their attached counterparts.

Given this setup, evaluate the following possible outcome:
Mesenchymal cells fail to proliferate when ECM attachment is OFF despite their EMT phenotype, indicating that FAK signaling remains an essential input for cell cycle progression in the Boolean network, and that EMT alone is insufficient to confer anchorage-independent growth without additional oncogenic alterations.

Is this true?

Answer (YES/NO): YES